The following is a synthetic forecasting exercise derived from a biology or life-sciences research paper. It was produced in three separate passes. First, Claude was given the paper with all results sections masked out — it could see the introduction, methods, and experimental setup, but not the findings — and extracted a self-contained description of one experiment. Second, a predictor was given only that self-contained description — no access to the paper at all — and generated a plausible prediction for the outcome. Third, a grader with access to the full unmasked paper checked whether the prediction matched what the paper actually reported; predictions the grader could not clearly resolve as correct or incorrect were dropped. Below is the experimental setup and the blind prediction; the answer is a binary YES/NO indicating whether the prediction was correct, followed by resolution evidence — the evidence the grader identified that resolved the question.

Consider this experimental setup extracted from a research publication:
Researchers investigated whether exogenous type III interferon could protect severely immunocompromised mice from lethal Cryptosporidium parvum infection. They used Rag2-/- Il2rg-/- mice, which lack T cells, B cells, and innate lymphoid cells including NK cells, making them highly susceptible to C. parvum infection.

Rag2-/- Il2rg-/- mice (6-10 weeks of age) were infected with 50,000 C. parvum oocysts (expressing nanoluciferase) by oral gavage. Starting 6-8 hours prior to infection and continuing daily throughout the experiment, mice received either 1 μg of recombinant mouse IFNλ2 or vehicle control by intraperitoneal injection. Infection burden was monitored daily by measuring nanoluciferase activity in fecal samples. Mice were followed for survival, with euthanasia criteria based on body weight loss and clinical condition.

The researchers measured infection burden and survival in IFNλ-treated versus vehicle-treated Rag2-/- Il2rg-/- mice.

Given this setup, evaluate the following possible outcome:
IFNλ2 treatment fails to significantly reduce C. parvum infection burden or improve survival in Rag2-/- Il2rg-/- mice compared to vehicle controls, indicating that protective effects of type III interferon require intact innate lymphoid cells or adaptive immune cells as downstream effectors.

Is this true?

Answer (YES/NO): NO